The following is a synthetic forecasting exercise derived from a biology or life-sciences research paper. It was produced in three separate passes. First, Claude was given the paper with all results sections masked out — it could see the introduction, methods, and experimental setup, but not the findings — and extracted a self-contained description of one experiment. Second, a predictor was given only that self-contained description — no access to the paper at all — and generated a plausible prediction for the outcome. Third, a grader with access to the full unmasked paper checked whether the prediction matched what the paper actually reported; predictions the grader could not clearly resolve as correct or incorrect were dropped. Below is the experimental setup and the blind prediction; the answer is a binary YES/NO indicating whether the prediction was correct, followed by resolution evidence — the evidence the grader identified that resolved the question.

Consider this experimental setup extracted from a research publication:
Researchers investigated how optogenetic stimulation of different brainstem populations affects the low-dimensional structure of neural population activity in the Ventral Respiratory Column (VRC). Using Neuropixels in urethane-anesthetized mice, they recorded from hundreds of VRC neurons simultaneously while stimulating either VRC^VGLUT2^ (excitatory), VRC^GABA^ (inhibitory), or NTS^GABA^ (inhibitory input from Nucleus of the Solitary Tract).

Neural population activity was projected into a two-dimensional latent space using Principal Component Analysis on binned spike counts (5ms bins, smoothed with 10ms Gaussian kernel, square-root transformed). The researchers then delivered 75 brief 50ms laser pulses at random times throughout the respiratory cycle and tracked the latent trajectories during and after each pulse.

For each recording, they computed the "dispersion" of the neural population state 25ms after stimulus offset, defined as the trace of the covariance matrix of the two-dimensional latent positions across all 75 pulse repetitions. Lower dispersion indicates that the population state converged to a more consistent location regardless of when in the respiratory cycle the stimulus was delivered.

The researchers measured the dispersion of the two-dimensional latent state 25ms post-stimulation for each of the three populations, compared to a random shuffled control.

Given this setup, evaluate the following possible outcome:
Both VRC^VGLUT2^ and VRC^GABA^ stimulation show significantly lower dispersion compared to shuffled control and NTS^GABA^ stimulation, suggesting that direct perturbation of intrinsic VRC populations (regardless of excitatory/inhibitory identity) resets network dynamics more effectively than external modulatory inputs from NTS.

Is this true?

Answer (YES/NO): NO